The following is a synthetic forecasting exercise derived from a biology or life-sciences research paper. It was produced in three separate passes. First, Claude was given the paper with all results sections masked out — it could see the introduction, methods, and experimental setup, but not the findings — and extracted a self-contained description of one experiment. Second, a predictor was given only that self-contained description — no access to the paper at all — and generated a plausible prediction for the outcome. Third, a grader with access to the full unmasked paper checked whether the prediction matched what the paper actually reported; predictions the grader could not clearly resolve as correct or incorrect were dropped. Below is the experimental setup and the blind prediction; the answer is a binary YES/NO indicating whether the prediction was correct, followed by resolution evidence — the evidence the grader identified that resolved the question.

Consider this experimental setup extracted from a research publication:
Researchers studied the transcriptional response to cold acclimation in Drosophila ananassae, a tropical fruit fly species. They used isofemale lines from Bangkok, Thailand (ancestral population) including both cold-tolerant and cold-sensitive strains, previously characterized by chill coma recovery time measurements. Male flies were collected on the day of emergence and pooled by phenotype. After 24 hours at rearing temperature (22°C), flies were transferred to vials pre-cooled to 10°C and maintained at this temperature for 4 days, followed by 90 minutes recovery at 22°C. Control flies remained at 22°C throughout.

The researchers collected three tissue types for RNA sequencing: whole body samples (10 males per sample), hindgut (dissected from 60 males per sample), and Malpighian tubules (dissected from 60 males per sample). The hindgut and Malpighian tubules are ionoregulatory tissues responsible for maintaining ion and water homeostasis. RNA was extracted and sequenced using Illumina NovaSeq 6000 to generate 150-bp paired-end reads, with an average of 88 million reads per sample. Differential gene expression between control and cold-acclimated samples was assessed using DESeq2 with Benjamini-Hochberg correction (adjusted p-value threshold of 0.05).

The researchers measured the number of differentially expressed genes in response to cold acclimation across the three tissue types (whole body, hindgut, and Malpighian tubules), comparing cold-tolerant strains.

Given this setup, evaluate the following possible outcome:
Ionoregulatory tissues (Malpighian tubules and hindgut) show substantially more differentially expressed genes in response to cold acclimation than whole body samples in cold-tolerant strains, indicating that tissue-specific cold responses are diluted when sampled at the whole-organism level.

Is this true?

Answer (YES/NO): NO